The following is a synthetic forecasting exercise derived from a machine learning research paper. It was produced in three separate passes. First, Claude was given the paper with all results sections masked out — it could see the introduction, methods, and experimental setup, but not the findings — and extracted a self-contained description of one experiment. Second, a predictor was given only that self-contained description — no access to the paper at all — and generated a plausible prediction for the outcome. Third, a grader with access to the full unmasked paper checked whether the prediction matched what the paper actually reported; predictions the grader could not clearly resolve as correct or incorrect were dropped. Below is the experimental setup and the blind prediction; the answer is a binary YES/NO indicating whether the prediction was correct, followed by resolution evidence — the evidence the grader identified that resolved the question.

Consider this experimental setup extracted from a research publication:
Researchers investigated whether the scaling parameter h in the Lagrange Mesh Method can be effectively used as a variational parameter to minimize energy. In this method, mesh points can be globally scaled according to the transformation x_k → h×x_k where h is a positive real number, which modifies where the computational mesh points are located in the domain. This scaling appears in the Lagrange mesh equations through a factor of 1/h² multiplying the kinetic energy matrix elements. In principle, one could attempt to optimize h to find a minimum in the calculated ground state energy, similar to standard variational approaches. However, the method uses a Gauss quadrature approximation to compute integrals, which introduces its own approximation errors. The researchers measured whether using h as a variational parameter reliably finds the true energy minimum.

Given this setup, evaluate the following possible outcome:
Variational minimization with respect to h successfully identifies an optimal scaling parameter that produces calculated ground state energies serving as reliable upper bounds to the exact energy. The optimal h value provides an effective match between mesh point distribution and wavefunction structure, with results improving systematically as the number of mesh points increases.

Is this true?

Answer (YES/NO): NO